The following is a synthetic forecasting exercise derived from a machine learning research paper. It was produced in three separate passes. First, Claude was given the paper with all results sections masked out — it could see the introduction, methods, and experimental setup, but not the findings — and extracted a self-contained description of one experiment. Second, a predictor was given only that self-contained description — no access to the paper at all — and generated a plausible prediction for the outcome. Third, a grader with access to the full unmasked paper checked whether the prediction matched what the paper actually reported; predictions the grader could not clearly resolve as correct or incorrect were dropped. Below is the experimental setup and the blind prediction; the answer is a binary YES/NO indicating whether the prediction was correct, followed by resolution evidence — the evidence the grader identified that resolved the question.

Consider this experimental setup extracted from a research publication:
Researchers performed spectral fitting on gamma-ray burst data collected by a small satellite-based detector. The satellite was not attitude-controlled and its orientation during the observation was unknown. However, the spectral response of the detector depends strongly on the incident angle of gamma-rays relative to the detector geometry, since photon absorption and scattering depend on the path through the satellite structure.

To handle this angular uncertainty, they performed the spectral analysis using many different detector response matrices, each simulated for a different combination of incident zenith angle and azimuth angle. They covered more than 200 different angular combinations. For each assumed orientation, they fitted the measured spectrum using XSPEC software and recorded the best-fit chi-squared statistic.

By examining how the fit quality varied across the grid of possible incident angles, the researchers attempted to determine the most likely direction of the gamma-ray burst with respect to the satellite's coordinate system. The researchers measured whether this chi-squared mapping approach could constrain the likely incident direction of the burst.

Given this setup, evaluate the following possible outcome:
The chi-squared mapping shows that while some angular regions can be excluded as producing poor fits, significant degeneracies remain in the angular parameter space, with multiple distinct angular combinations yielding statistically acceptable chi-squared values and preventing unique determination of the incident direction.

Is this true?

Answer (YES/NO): YES